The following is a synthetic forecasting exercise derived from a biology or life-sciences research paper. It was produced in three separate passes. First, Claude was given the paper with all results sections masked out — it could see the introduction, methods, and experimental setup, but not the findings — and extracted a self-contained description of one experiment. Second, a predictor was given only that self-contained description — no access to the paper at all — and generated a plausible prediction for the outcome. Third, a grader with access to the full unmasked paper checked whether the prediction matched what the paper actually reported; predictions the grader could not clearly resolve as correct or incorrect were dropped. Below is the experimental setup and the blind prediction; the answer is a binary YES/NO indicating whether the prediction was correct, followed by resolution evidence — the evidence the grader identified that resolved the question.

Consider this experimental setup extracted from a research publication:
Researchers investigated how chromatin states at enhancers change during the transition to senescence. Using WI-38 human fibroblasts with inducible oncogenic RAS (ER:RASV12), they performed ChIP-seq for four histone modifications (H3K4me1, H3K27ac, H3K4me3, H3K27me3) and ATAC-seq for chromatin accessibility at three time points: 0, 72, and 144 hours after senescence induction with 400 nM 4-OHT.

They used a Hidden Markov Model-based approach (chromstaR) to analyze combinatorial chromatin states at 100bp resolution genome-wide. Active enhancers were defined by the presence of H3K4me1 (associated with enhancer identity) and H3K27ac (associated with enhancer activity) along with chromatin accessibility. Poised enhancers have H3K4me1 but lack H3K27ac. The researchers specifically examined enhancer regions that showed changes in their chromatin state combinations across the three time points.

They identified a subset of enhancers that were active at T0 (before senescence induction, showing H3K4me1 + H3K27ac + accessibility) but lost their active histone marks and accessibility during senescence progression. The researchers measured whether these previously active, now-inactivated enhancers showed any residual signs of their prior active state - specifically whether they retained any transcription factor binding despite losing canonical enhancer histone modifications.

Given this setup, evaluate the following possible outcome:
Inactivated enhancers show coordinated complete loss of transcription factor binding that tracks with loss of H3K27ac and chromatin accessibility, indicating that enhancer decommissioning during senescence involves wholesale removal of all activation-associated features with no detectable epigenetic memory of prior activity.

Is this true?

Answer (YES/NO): NO